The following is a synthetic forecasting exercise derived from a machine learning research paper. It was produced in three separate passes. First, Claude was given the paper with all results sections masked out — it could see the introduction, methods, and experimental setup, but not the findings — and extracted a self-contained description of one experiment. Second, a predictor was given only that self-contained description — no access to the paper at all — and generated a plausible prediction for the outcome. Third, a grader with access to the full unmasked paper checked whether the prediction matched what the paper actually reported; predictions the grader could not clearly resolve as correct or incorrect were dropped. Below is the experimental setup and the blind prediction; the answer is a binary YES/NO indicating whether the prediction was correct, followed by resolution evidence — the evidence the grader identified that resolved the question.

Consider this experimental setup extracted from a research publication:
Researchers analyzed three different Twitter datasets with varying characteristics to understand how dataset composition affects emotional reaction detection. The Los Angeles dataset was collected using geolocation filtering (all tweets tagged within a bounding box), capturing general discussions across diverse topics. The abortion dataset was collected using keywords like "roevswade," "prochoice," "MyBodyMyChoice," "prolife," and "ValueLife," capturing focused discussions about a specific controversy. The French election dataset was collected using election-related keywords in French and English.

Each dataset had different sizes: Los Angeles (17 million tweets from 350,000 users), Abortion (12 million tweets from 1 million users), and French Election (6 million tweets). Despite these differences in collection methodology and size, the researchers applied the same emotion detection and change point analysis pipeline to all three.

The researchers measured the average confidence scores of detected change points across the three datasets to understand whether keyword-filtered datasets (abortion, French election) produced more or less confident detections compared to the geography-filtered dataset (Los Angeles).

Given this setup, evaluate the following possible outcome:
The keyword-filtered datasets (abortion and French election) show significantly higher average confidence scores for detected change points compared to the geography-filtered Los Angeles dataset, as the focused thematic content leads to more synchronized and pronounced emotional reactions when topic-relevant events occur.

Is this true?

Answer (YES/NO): NO